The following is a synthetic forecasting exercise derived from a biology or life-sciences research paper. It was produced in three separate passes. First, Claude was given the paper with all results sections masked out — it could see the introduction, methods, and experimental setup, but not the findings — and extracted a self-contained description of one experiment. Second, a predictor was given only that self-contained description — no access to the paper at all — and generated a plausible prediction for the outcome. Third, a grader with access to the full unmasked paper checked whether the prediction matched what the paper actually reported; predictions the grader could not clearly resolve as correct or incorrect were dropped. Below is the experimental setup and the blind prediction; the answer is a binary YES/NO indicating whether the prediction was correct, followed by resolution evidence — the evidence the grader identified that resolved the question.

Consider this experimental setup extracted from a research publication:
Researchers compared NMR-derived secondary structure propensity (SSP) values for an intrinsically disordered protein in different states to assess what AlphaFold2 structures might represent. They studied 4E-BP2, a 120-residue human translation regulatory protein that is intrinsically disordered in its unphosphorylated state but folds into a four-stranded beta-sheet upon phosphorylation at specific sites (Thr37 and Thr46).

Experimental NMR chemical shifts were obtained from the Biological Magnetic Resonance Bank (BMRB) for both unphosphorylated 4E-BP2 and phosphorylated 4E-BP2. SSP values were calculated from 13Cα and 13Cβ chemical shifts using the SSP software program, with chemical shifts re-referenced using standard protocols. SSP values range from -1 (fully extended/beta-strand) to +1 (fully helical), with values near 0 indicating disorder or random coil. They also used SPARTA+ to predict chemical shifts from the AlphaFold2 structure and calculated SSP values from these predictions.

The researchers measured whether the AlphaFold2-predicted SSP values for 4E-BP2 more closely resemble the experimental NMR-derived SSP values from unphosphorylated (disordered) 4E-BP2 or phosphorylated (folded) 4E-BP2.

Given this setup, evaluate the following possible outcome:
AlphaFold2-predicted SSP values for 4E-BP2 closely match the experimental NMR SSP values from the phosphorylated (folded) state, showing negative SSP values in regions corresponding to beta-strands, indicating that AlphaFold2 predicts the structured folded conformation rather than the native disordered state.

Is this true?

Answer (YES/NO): YES